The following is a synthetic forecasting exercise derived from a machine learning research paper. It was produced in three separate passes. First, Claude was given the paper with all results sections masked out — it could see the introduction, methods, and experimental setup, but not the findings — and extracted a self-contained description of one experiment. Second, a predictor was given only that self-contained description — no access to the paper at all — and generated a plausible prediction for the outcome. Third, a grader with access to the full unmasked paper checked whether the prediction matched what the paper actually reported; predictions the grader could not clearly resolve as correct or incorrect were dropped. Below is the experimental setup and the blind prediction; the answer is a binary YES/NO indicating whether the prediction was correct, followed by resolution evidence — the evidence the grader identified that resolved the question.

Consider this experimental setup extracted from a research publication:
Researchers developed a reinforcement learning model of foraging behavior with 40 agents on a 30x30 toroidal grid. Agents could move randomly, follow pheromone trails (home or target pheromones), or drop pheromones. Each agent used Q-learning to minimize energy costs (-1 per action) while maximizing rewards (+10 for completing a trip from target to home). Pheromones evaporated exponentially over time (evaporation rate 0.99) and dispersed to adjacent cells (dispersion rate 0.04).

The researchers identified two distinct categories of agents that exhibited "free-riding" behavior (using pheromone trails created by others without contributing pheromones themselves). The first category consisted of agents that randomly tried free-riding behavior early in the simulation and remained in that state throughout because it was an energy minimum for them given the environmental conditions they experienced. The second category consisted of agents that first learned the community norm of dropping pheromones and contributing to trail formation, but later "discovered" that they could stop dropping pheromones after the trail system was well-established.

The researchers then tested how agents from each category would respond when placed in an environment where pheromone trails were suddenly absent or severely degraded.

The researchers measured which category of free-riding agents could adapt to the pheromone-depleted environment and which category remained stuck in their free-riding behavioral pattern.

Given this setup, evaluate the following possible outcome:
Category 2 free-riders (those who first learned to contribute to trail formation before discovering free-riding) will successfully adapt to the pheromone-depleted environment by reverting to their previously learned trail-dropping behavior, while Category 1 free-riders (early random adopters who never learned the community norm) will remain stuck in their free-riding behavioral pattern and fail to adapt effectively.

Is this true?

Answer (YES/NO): YES